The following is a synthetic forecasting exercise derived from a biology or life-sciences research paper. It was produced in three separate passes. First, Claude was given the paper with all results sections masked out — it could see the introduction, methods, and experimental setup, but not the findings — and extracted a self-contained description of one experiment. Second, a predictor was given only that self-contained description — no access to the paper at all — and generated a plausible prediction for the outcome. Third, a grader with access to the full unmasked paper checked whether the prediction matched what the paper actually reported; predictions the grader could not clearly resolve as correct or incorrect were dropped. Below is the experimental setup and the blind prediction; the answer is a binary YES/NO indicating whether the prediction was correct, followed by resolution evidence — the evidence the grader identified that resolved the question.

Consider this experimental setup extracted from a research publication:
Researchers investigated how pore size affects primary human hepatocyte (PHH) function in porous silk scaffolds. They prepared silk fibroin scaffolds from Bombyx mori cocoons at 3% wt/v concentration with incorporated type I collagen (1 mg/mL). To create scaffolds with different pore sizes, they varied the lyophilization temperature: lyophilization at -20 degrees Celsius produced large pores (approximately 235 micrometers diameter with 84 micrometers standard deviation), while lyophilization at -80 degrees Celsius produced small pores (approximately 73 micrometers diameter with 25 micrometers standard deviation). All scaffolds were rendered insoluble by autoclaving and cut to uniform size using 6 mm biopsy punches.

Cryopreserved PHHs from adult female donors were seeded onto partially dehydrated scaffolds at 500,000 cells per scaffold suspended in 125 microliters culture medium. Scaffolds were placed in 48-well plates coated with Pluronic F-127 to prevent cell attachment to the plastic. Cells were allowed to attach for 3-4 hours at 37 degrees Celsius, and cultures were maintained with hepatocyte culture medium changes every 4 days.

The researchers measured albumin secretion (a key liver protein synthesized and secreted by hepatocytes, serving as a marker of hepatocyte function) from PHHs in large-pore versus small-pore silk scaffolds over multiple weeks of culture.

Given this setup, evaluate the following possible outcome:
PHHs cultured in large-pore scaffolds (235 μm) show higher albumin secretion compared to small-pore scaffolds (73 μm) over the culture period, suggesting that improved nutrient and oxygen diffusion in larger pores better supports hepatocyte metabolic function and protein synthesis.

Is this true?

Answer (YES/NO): NO